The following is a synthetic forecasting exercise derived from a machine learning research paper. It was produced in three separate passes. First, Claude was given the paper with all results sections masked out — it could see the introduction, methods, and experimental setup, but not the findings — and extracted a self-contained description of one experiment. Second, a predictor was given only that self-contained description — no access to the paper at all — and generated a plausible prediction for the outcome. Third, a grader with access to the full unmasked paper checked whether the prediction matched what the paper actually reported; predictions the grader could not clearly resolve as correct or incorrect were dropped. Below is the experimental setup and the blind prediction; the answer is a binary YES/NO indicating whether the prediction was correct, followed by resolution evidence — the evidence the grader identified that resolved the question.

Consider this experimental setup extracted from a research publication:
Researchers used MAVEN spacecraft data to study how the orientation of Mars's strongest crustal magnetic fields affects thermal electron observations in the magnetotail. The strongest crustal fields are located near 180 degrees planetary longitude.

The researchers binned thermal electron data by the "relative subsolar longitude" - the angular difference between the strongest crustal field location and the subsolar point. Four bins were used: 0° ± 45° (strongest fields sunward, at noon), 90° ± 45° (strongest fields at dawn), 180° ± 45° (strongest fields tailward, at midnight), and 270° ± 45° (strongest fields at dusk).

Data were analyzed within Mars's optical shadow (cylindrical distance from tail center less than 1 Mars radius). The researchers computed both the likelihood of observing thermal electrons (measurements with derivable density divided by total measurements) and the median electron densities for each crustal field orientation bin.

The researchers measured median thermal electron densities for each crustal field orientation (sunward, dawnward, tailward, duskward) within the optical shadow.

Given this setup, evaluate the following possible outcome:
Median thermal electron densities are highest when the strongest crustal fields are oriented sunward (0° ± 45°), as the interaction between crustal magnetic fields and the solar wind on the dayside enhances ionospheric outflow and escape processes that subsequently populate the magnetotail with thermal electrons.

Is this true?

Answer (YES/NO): NO